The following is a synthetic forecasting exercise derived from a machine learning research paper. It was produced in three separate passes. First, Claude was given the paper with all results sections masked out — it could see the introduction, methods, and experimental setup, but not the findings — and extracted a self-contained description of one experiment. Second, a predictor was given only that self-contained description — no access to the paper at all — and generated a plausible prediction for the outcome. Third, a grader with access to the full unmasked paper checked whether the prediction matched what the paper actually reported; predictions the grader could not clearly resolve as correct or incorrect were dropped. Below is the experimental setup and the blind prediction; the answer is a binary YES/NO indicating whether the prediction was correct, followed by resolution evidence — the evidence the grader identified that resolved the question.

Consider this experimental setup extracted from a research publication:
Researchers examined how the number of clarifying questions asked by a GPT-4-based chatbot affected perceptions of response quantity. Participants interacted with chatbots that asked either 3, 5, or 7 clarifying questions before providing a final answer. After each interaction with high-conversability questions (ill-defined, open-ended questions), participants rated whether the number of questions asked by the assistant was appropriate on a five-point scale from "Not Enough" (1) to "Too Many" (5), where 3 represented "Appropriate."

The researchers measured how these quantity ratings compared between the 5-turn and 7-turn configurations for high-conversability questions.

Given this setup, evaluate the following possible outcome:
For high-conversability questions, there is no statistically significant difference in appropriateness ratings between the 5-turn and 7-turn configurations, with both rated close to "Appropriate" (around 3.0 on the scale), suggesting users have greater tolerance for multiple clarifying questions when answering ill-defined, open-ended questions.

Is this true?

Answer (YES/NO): NO